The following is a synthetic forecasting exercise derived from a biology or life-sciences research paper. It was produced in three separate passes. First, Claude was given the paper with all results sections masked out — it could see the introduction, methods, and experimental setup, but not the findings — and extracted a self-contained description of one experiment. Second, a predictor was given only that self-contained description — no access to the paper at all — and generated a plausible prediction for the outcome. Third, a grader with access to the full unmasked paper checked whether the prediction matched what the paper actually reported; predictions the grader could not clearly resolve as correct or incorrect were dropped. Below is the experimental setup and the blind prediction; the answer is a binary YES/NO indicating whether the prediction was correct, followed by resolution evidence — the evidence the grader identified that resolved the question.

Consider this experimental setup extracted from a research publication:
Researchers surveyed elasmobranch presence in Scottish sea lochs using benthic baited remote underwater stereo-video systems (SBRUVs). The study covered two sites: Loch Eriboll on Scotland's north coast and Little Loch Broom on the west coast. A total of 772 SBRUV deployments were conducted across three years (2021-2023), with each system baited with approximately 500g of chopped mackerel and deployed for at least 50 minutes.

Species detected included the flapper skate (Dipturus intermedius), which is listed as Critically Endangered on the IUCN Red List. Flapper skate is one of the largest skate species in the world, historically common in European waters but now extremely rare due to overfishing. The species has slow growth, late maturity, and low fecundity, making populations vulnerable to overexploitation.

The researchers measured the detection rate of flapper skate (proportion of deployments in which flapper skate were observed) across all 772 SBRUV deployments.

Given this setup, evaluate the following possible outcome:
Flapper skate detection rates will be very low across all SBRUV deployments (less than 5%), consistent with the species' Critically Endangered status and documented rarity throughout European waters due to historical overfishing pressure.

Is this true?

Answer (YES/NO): NO